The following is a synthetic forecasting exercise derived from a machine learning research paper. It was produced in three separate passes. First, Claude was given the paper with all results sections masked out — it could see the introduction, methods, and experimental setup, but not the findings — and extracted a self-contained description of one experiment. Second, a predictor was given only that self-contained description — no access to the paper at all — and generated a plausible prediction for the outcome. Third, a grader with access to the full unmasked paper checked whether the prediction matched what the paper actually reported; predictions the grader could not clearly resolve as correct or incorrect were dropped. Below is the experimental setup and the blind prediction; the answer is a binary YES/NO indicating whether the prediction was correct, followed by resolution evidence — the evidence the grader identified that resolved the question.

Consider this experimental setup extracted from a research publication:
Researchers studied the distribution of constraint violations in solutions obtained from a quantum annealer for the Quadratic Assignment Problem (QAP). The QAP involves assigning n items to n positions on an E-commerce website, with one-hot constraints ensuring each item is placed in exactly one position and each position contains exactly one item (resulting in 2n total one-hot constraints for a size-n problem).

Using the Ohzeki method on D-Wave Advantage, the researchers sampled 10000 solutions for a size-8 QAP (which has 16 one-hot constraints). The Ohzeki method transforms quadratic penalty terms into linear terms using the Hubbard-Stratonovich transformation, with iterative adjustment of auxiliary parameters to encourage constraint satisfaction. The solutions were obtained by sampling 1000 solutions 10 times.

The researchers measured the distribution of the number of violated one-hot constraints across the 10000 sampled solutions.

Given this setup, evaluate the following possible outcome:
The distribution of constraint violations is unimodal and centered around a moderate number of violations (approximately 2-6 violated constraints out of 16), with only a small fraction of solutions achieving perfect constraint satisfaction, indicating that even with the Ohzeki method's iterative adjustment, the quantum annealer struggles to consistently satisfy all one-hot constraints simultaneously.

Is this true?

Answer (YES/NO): NO